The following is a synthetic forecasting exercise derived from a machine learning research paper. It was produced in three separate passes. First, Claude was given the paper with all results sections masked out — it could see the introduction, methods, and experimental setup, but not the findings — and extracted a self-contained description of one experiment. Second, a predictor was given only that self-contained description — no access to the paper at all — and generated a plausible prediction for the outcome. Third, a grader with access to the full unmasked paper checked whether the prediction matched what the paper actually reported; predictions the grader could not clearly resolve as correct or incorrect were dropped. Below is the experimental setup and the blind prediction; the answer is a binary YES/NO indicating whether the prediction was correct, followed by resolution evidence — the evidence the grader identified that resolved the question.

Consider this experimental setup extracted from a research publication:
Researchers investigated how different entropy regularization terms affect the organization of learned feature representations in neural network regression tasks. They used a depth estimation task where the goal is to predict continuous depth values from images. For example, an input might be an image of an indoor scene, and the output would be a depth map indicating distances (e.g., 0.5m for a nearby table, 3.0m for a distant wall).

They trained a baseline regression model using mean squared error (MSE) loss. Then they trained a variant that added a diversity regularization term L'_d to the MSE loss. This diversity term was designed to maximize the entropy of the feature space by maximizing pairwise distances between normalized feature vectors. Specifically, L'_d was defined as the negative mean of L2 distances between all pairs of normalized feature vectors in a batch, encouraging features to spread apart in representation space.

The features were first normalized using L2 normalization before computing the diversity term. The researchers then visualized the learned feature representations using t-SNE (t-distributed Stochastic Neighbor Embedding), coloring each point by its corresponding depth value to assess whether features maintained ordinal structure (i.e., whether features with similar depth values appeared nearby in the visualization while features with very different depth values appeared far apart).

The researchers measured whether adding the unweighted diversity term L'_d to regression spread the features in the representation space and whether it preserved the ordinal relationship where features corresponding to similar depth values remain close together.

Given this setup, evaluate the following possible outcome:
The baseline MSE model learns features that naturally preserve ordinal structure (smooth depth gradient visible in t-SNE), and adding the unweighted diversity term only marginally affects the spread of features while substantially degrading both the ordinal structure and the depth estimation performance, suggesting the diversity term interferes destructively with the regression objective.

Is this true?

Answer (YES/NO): NO